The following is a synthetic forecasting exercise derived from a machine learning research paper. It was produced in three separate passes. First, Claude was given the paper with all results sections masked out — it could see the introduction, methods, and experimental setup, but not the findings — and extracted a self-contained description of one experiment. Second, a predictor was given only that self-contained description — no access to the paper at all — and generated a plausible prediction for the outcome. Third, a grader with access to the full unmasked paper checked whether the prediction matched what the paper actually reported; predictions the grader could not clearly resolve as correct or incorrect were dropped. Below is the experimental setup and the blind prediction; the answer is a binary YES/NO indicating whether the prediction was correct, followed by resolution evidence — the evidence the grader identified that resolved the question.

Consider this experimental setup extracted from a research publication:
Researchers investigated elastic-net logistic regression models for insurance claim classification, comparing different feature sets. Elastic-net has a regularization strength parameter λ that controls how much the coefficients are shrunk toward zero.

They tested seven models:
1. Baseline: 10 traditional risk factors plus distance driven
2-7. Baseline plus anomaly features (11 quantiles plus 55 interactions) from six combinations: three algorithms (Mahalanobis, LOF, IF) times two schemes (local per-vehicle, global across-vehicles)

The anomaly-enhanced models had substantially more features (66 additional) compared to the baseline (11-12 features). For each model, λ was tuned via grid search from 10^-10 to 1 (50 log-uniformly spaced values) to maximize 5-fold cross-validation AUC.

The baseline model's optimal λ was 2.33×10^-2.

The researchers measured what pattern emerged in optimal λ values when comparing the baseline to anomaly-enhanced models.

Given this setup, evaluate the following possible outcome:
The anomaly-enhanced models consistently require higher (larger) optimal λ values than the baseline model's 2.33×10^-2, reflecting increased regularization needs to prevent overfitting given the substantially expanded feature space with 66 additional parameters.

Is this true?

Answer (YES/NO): NO